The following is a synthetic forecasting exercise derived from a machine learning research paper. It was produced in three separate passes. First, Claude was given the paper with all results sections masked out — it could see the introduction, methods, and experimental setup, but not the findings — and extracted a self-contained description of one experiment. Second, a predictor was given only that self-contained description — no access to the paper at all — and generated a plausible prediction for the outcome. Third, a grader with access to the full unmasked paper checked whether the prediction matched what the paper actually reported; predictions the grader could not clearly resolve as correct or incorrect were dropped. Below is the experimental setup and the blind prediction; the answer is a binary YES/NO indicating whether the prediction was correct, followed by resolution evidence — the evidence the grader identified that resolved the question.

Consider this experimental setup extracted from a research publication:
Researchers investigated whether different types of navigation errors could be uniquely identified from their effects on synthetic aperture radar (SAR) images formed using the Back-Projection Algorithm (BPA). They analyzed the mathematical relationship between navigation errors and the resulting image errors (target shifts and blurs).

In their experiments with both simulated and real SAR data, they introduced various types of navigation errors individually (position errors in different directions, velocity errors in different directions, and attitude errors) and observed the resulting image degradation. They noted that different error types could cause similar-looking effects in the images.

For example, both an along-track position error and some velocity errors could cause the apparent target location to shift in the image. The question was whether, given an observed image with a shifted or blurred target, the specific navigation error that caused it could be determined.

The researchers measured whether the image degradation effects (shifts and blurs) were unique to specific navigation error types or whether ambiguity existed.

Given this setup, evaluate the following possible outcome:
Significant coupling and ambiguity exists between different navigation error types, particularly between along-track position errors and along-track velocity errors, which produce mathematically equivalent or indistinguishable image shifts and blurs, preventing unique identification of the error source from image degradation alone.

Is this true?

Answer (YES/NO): NO